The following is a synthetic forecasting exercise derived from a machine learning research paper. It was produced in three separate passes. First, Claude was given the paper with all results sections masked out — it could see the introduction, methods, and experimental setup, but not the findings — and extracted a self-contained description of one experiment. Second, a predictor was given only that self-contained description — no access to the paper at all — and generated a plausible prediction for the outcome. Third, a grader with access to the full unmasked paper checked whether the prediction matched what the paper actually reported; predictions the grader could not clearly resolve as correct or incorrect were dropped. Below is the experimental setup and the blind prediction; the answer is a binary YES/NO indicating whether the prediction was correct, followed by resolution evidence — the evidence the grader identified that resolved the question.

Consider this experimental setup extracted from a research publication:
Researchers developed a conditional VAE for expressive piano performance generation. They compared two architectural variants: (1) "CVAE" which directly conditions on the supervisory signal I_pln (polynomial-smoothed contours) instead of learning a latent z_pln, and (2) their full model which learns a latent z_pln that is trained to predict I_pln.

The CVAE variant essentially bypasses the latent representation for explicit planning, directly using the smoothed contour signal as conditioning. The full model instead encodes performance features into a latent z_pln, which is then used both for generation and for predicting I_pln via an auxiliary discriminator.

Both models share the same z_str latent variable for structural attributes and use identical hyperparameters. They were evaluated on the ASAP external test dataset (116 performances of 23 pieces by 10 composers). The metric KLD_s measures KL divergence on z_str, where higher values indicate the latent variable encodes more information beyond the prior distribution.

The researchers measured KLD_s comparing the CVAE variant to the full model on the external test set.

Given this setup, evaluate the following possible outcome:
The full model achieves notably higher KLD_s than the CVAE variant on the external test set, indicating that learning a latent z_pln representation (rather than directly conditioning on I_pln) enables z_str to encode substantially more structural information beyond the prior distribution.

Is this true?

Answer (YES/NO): YES